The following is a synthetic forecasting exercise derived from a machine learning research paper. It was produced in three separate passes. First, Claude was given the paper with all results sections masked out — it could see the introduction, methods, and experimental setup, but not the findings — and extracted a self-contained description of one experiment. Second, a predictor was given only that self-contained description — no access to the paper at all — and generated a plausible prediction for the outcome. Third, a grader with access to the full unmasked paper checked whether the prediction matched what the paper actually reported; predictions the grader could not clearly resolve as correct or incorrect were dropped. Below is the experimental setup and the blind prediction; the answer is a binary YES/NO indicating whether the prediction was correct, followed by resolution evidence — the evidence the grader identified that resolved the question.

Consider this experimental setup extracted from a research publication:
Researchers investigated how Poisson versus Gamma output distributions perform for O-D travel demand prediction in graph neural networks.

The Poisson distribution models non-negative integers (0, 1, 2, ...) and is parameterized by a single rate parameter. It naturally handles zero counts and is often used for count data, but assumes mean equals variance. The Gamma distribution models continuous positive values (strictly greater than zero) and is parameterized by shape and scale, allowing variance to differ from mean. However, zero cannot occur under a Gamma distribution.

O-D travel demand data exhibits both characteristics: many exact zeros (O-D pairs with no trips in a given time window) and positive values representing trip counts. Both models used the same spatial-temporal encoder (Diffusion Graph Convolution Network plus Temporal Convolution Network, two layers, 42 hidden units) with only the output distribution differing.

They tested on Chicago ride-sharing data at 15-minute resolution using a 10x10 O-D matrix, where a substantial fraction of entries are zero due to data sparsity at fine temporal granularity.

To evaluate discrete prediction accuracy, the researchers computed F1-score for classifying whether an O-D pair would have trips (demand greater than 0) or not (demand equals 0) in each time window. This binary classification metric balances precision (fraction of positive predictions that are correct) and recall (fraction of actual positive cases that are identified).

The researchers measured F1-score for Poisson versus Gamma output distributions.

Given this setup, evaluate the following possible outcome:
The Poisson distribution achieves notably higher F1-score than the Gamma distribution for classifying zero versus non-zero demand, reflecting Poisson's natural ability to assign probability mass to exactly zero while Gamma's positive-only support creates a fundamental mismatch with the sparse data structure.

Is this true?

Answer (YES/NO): NO